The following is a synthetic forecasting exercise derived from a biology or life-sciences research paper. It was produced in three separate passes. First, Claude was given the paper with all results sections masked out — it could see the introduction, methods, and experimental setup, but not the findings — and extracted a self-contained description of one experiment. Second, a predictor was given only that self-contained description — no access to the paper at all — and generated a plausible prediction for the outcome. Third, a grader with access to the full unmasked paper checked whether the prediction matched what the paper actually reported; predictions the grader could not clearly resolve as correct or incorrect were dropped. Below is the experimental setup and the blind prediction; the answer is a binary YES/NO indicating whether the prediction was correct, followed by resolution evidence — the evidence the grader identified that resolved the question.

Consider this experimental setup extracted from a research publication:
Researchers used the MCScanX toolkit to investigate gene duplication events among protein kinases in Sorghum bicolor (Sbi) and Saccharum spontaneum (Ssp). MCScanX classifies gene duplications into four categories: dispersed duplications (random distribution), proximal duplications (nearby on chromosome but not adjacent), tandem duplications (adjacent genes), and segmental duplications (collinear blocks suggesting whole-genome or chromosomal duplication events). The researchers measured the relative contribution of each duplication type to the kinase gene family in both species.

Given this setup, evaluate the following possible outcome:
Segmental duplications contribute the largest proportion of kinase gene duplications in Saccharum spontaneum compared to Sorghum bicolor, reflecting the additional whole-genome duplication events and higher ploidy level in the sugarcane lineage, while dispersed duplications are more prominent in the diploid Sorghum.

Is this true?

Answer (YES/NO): YES